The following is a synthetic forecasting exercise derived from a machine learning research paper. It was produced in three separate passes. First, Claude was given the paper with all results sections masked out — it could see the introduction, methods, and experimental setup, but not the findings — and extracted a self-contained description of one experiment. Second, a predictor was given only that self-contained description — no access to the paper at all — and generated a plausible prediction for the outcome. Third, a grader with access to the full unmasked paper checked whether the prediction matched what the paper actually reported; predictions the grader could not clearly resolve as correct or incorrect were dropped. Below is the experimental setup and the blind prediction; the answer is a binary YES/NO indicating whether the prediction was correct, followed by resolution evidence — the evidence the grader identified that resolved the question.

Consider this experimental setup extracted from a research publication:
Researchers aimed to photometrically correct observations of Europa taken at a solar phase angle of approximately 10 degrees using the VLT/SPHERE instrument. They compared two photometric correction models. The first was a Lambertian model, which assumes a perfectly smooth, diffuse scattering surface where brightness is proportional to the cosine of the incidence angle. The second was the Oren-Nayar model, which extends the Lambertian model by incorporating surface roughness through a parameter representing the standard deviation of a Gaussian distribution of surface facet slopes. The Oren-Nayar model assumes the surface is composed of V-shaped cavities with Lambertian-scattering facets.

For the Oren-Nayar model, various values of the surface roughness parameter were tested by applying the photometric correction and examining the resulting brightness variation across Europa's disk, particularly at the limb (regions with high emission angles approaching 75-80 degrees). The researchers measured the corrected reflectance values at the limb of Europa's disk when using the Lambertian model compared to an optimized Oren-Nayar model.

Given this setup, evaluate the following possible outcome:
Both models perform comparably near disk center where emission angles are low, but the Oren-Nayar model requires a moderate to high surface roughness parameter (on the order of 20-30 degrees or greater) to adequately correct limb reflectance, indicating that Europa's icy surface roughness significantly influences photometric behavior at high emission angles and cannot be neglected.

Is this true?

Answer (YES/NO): YES